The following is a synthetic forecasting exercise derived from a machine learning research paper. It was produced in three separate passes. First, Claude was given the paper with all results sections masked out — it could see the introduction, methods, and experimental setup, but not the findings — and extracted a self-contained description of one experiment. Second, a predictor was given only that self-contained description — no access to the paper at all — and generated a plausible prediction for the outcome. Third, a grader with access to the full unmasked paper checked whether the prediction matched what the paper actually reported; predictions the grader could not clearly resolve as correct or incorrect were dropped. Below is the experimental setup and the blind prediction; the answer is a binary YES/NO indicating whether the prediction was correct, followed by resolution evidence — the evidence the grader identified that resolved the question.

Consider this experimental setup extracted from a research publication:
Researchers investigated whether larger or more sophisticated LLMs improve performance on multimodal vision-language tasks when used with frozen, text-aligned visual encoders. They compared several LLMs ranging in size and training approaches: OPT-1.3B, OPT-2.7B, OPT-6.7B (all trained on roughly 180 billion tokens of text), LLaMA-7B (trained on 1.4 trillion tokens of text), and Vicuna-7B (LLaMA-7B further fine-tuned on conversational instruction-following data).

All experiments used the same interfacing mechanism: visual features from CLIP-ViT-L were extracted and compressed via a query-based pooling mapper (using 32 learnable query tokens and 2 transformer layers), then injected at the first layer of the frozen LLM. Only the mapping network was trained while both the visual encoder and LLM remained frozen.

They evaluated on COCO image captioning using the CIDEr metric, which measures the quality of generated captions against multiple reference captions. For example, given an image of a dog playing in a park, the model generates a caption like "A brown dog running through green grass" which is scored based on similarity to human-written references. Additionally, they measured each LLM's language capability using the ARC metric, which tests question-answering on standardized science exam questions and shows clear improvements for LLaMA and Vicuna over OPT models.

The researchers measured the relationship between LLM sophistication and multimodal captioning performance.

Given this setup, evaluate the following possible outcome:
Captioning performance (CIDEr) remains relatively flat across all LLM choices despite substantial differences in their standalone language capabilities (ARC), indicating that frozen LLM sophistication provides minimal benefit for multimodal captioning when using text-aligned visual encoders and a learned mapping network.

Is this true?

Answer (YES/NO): NO